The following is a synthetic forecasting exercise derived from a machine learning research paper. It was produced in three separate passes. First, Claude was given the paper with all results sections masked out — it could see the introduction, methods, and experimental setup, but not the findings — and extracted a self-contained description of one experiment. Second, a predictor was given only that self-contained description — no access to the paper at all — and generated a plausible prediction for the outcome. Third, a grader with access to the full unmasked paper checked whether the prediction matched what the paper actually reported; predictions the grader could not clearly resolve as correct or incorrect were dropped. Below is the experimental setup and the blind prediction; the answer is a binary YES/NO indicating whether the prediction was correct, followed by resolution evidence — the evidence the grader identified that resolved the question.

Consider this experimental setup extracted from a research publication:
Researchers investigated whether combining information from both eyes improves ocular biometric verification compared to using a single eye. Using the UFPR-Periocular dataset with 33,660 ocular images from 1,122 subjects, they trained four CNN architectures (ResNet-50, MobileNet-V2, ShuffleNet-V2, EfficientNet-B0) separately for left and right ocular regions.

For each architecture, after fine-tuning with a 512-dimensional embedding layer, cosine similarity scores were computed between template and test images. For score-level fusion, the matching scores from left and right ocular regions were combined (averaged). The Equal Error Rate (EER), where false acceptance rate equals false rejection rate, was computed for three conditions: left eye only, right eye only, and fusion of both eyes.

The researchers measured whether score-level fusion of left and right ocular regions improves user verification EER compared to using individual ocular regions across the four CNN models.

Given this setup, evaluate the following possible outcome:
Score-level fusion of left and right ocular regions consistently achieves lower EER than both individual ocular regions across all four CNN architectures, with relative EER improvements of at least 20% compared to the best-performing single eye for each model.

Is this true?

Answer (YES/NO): NO